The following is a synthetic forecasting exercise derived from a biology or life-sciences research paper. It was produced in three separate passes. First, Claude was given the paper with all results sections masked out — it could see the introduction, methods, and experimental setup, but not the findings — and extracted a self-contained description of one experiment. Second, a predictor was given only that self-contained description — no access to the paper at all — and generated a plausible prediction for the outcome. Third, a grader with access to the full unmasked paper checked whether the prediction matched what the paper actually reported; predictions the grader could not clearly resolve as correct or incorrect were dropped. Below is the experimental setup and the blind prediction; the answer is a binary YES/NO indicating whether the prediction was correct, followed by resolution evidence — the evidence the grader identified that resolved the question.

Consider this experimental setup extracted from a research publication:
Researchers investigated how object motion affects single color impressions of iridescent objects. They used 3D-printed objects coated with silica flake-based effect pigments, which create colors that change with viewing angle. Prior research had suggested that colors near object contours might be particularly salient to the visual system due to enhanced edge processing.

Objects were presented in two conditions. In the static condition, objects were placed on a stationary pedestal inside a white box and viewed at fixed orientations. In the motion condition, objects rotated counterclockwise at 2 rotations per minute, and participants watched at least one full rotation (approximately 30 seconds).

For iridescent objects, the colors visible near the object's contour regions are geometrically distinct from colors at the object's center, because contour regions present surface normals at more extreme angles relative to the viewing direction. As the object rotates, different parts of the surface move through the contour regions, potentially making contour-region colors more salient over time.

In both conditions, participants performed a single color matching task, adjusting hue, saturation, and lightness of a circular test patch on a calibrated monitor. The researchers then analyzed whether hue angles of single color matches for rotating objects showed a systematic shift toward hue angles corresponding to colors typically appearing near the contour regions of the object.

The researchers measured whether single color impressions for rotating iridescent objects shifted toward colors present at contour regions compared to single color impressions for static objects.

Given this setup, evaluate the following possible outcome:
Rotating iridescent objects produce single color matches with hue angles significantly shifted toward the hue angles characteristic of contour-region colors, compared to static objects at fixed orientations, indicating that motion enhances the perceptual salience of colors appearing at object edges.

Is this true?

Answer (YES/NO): NO